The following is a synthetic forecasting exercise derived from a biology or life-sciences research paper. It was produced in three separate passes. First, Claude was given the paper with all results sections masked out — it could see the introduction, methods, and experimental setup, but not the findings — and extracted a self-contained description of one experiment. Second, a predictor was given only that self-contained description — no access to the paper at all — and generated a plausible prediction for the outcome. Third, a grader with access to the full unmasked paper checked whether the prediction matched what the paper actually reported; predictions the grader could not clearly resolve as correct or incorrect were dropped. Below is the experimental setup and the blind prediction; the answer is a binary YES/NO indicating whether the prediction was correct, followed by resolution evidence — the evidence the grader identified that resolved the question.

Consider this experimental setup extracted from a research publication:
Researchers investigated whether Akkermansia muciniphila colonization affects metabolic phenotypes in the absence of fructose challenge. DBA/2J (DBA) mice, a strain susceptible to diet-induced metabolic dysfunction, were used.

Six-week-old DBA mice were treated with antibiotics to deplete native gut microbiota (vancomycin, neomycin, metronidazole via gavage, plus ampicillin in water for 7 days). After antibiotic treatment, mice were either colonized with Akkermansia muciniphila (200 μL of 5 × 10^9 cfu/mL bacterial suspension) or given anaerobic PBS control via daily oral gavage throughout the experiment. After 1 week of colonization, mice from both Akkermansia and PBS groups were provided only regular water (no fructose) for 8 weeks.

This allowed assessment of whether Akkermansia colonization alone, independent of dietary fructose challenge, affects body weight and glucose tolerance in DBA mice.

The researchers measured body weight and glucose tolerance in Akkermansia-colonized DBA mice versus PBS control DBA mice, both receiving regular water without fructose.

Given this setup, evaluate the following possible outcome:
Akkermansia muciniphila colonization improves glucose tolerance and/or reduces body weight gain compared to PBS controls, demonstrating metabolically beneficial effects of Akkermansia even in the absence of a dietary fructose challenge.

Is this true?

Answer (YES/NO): NO